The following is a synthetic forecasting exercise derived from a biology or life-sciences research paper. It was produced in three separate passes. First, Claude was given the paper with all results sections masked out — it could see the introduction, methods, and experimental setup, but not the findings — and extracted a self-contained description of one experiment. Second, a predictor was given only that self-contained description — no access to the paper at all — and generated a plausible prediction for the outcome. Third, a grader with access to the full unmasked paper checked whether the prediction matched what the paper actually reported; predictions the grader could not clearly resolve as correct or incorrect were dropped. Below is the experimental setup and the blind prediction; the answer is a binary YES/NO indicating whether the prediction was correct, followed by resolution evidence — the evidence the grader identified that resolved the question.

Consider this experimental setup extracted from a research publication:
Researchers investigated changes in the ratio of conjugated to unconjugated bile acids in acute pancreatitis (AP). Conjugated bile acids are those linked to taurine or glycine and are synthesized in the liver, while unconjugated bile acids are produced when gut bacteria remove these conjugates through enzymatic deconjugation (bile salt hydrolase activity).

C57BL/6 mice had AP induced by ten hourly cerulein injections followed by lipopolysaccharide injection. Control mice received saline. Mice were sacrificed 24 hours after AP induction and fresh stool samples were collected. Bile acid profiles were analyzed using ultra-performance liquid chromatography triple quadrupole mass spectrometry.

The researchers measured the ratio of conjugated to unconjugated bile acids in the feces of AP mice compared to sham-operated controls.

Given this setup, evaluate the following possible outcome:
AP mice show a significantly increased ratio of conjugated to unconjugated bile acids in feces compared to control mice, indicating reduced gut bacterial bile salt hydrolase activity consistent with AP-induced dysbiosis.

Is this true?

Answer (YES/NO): NO